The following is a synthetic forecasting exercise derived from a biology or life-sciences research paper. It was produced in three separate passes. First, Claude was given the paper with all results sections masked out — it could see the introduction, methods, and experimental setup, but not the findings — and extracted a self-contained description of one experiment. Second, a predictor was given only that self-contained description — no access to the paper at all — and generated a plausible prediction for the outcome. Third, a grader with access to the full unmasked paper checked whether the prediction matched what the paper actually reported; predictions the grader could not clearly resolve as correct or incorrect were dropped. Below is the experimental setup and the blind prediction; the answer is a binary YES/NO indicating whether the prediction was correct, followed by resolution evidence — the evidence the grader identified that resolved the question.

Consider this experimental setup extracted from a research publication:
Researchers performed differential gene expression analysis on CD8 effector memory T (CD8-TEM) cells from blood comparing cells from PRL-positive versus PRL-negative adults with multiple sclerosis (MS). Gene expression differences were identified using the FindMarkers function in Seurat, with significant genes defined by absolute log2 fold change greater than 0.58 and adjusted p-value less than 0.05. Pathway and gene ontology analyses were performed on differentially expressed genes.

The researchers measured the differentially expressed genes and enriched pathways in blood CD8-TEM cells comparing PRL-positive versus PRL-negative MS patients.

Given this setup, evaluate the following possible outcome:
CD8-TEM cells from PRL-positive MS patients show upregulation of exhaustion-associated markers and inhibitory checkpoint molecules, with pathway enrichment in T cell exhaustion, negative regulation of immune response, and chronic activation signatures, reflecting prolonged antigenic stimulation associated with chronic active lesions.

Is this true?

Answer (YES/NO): NO